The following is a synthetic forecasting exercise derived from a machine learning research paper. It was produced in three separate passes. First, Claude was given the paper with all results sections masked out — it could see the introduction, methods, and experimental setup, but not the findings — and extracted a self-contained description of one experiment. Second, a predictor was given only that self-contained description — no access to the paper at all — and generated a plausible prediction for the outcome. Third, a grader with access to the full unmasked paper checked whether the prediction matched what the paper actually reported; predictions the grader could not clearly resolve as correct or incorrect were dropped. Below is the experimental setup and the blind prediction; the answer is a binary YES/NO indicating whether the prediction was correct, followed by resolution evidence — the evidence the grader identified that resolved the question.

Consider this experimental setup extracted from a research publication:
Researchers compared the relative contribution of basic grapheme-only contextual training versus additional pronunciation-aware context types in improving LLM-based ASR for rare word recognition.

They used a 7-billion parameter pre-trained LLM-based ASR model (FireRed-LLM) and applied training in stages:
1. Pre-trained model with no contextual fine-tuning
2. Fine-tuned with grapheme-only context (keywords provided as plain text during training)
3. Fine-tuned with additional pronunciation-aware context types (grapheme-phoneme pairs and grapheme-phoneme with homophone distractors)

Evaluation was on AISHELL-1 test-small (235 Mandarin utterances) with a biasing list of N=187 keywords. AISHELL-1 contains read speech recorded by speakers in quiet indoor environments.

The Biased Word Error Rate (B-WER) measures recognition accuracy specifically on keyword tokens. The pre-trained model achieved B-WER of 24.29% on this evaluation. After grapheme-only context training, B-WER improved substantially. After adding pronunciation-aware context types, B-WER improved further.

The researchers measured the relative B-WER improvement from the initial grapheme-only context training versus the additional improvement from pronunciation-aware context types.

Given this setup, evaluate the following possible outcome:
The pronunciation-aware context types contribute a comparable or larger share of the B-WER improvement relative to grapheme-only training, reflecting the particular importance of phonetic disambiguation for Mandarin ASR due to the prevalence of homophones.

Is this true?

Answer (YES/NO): NO